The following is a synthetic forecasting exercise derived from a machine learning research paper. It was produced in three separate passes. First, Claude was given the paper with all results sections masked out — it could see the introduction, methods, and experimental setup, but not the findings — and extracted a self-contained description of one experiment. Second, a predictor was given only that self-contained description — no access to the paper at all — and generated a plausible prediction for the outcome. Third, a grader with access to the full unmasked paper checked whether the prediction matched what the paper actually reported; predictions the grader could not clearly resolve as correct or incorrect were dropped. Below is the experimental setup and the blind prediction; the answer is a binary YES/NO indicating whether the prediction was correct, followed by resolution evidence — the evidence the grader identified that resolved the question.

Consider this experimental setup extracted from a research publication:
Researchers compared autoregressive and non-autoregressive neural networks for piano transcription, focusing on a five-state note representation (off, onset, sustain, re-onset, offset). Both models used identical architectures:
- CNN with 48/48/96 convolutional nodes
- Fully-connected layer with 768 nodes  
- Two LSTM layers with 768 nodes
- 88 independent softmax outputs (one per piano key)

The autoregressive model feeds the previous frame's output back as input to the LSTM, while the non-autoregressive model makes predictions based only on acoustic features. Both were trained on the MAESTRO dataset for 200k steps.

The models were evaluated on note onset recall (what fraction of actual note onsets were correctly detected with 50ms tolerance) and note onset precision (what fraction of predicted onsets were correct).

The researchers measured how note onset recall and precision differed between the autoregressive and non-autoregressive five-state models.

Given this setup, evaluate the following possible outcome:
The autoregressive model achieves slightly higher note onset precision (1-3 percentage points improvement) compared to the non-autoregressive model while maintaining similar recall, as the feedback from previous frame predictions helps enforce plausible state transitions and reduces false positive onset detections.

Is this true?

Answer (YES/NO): NO